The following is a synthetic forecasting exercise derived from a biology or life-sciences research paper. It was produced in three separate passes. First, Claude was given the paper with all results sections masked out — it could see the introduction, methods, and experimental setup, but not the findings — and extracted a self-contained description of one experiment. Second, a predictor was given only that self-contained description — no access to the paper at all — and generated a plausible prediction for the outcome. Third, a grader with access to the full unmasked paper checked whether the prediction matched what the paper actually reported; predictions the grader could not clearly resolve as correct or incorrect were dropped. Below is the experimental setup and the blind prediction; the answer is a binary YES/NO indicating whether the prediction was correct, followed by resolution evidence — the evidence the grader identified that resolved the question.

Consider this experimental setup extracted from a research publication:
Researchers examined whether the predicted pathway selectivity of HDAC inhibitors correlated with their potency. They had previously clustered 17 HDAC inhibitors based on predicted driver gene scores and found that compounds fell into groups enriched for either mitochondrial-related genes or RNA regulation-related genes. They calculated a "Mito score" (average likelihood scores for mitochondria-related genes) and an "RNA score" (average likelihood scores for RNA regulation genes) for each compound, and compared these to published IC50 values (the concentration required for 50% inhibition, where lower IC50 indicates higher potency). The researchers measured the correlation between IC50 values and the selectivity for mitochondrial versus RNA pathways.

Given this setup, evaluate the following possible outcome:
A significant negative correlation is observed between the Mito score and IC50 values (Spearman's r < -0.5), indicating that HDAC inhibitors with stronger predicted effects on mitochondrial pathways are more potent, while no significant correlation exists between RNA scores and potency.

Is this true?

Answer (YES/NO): NO